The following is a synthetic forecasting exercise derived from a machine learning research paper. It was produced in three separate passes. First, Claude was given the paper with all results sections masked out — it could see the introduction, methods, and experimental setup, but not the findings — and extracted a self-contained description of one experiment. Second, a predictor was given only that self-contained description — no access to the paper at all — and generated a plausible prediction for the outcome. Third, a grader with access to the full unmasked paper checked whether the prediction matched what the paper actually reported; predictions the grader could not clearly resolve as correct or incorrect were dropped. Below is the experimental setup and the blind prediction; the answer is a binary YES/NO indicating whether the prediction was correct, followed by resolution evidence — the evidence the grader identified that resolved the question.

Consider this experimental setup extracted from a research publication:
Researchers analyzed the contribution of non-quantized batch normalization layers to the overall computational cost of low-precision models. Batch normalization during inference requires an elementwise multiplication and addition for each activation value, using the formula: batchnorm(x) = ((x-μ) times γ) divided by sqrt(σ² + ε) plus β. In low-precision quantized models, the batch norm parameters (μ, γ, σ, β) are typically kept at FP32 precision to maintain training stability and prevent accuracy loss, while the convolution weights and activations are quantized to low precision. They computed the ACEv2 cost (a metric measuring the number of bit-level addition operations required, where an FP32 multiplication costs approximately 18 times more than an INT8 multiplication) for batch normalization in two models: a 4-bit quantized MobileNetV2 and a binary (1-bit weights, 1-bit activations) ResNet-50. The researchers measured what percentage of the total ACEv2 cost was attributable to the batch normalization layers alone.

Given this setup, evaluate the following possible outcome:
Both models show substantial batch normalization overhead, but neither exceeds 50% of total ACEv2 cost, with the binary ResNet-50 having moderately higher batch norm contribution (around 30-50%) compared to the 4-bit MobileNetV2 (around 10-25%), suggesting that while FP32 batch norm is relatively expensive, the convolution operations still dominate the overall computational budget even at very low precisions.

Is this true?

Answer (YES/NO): NO